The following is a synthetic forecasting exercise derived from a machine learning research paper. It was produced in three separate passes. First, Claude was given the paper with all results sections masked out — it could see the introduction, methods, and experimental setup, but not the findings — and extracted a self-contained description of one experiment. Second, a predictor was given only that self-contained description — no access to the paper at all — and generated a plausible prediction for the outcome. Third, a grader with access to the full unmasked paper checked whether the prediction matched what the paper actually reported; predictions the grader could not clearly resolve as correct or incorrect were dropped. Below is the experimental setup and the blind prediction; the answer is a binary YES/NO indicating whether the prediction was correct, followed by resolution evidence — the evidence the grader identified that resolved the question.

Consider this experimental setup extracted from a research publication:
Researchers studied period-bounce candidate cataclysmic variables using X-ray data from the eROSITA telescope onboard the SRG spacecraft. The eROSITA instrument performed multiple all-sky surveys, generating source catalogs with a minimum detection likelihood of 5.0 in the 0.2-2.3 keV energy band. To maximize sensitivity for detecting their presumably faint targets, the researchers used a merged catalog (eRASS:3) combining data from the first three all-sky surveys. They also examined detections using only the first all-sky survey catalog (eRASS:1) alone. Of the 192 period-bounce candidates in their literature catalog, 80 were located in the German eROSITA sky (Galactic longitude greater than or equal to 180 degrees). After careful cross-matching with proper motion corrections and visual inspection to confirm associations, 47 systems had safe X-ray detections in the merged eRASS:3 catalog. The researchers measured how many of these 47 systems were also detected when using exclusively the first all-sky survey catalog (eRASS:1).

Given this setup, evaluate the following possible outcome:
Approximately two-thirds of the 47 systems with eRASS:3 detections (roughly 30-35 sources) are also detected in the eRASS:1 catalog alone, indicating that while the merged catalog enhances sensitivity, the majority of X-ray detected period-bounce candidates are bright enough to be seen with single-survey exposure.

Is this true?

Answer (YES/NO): YES